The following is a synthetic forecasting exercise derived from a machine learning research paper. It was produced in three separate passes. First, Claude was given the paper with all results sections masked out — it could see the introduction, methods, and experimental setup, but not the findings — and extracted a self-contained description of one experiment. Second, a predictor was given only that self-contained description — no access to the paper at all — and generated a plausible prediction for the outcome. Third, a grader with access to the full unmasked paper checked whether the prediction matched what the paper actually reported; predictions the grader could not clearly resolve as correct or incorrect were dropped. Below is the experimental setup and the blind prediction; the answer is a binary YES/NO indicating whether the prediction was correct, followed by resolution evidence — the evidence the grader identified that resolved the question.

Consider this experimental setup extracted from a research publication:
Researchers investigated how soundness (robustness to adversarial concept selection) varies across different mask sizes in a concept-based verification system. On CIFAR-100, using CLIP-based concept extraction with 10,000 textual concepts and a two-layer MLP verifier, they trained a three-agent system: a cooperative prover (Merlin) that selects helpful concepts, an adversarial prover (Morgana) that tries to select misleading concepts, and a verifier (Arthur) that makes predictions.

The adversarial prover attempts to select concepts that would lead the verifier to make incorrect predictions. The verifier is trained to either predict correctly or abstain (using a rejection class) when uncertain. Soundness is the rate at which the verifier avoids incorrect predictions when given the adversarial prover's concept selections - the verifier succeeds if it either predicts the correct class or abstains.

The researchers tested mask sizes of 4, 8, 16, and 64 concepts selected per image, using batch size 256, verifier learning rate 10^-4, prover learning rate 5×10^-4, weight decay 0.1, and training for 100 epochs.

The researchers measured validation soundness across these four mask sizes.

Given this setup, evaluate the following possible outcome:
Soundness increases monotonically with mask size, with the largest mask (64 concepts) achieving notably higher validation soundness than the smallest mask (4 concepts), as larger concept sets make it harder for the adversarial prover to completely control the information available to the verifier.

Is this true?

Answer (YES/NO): YES